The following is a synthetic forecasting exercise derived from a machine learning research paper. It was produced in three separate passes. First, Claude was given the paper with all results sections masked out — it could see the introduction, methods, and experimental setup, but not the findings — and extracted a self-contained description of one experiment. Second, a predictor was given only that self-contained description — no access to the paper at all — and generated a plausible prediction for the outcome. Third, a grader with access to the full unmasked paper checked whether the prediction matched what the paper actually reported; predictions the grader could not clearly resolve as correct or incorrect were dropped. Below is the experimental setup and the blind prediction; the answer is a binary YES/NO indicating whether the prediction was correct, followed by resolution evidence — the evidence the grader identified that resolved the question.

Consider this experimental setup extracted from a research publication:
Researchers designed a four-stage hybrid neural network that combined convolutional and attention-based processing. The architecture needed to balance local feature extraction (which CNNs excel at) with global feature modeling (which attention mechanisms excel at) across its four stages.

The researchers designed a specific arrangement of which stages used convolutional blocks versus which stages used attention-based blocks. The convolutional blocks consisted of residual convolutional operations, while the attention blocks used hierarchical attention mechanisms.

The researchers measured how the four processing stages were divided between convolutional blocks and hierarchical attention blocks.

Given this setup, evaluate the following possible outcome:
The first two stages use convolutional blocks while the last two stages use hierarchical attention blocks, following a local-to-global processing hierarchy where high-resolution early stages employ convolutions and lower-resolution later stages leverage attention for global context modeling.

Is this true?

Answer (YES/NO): YES